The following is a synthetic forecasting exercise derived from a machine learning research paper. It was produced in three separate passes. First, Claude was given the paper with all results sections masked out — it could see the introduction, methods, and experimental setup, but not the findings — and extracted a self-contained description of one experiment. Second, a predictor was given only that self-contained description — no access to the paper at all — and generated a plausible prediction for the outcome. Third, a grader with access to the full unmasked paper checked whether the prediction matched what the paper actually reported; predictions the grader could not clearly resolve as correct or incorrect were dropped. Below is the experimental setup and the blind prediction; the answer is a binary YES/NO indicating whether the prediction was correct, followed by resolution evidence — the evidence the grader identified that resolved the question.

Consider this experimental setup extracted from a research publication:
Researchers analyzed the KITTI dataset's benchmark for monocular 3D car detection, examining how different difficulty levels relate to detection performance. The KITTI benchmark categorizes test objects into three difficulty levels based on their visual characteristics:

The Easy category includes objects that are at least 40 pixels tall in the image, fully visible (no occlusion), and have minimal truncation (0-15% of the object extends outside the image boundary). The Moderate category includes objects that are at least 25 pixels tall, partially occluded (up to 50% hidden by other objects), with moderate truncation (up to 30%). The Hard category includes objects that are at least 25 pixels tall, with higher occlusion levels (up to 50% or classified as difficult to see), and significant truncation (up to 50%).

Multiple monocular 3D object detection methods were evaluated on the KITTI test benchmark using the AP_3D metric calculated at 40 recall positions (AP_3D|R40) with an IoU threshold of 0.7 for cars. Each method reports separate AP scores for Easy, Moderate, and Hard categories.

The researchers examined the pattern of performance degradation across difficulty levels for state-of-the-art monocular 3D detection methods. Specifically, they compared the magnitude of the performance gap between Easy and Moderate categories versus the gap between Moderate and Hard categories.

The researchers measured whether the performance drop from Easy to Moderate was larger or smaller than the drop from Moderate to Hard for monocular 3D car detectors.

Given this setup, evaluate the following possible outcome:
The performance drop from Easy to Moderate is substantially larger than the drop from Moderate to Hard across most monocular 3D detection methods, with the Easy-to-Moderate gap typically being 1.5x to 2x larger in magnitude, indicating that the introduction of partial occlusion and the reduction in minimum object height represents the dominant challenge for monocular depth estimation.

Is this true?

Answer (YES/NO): NO